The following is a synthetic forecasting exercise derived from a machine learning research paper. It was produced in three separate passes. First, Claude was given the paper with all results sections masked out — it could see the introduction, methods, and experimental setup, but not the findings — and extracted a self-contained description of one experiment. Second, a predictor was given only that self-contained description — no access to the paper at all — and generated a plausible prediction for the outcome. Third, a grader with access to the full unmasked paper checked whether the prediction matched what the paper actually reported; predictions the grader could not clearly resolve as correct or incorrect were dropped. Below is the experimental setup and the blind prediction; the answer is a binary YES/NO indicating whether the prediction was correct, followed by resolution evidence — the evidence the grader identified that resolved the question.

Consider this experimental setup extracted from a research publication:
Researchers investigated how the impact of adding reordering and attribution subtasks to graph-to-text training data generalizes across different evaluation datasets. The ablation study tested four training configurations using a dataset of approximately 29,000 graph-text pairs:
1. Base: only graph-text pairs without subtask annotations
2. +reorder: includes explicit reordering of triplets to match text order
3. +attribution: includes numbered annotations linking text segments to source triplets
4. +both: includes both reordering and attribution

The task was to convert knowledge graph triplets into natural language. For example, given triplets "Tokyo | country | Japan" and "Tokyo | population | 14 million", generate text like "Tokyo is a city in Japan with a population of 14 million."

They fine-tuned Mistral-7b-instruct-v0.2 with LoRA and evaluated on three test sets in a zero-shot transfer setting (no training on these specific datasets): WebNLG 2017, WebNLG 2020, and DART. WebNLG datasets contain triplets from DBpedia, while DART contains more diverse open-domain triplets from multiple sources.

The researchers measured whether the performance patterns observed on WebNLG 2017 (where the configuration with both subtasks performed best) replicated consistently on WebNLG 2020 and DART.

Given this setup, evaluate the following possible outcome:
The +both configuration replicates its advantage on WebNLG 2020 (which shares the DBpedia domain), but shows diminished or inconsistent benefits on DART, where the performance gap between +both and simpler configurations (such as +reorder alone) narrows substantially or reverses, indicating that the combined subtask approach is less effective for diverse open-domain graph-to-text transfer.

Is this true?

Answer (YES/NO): NO